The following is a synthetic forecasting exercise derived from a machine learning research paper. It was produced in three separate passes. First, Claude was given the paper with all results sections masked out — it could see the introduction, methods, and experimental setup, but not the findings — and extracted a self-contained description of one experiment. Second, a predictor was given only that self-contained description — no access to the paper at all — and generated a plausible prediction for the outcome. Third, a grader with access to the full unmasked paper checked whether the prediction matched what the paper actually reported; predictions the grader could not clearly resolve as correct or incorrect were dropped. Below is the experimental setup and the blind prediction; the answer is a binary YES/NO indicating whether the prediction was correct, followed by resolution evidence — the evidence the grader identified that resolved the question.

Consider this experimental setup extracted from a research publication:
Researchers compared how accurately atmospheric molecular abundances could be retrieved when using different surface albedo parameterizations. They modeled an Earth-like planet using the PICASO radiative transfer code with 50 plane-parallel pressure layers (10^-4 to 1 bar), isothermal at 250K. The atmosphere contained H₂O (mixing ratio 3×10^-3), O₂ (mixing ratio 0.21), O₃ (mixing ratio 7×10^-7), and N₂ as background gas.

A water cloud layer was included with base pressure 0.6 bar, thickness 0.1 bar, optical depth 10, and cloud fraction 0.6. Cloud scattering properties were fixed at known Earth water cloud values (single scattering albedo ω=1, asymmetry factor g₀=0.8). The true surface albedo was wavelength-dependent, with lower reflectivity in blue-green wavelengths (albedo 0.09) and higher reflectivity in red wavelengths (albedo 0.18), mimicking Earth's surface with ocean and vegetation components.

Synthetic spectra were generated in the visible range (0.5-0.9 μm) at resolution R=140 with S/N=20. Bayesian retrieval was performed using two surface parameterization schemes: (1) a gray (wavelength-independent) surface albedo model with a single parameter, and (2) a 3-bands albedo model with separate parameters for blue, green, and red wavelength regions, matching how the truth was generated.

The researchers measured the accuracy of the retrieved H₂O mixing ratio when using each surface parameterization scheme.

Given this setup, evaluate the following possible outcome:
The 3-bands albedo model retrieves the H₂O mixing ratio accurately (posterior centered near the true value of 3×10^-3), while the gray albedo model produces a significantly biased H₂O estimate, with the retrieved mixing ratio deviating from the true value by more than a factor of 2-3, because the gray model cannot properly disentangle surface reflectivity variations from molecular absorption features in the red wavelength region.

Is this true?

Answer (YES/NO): YES